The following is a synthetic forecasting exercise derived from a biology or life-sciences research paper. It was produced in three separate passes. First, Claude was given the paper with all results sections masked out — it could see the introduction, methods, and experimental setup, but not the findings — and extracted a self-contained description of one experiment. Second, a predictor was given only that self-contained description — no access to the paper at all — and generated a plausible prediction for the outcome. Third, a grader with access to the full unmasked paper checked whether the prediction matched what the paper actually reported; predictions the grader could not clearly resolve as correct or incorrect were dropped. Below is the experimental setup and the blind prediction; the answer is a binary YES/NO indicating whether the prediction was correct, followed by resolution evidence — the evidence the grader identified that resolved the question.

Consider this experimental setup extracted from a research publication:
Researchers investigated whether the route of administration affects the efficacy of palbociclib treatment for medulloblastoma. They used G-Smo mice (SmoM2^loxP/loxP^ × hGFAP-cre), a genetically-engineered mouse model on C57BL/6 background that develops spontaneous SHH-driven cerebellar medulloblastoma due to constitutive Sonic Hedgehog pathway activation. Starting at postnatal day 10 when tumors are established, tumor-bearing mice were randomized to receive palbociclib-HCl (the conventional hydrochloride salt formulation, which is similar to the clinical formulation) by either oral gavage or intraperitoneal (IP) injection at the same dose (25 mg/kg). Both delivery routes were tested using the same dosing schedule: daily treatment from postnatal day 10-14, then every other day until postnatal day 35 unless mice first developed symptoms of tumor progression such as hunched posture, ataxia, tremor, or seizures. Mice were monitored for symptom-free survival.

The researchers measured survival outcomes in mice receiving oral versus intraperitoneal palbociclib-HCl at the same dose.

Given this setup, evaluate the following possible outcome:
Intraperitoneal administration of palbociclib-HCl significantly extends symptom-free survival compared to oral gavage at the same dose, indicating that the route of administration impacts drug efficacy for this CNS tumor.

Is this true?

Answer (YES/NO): NO